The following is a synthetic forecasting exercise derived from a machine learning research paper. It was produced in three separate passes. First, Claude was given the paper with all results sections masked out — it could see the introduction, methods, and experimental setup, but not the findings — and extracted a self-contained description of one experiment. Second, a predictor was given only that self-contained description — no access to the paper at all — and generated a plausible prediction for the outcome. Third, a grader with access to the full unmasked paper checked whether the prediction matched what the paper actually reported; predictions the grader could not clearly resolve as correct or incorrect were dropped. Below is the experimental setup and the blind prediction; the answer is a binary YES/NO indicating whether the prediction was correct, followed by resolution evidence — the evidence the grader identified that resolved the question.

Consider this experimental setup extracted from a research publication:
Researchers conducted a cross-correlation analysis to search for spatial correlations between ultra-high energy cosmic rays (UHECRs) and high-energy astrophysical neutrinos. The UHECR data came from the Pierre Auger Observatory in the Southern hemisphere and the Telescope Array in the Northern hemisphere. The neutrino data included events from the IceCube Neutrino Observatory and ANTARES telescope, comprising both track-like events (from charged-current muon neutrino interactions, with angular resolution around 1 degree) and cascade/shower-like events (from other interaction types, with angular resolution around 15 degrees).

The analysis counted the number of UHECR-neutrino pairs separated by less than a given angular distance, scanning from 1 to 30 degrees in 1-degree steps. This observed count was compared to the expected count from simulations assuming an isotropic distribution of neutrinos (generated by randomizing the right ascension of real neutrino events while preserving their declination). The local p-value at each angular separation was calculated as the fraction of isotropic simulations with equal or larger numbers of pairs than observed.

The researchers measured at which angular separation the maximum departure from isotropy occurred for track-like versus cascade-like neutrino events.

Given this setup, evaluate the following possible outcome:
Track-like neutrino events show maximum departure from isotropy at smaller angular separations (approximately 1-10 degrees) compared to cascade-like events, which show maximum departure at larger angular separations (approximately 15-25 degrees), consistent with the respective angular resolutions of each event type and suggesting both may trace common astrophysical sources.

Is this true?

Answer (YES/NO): NO